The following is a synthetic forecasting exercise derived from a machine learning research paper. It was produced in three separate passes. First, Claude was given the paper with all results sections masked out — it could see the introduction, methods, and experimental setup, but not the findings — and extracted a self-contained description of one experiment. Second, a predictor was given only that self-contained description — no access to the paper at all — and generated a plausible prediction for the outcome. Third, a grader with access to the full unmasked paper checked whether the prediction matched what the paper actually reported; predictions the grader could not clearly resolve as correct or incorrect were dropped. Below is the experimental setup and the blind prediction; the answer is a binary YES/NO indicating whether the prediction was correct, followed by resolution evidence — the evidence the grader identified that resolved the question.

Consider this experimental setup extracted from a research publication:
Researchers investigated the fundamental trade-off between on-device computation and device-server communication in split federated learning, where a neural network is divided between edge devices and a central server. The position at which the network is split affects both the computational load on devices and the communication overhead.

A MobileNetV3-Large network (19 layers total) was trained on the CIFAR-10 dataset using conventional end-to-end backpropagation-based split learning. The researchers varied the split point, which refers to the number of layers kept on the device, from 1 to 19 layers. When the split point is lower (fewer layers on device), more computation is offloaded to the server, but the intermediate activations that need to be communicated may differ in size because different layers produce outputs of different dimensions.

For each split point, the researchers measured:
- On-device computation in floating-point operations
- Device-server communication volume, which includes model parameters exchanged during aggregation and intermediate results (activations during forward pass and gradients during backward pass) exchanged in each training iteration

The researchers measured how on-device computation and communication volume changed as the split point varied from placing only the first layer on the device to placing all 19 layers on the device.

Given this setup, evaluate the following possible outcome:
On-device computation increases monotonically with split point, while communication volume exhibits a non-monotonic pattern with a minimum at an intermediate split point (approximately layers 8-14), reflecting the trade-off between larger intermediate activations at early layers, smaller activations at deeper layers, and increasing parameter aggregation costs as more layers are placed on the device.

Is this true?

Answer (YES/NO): YES